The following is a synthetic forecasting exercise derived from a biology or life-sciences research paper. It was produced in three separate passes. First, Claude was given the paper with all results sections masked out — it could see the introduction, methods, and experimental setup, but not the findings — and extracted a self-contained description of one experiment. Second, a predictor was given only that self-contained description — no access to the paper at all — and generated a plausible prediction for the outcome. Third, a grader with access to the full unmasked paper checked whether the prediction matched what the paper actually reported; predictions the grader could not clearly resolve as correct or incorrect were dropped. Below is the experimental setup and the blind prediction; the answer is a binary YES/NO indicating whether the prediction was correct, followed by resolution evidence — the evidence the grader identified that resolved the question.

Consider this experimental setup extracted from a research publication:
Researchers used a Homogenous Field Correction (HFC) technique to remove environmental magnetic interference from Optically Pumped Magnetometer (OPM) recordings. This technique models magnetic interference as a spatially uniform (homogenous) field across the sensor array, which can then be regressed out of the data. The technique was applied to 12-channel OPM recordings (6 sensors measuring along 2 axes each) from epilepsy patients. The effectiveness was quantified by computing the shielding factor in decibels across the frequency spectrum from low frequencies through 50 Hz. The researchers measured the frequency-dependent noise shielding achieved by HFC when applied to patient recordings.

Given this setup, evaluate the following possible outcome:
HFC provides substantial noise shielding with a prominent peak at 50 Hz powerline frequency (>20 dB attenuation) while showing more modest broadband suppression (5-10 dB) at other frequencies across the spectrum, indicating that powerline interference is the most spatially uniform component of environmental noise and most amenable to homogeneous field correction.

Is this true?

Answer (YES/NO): NO